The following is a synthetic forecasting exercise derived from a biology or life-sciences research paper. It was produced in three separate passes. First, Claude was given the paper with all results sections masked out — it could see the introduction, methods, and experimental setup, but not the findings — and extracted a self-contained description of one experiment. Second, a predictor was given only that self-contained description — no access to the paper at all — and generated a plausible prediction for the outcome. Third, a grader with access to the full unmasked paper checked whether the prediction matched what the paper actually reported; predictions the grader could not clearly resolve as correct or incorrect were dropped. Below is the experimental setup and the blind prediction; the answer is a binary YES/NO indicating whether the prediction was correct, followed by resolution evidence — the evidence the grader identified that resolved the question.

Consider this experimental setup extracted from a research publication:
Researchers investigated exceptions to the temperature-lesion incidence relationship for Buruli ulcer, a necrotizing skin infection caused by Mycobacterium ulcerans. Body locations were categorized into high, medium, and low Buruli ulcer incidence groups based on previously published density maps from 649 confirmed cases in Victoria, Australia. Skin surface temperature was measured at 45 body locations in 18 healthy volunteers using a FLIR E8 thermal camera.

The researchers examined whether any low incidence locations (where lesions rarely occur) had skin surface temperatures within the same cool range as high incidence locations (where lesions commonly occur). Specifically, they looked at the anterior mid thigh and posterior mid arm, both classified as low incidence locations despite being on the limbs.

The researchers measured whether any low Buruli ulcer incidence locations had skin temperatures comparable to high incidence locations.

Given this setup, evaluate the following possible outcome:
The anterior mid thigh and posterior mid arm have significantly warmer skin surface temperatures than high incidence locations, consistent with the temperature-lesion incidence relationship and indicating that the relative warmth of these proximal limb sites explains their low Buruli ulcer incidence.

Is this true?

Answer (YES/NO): NO